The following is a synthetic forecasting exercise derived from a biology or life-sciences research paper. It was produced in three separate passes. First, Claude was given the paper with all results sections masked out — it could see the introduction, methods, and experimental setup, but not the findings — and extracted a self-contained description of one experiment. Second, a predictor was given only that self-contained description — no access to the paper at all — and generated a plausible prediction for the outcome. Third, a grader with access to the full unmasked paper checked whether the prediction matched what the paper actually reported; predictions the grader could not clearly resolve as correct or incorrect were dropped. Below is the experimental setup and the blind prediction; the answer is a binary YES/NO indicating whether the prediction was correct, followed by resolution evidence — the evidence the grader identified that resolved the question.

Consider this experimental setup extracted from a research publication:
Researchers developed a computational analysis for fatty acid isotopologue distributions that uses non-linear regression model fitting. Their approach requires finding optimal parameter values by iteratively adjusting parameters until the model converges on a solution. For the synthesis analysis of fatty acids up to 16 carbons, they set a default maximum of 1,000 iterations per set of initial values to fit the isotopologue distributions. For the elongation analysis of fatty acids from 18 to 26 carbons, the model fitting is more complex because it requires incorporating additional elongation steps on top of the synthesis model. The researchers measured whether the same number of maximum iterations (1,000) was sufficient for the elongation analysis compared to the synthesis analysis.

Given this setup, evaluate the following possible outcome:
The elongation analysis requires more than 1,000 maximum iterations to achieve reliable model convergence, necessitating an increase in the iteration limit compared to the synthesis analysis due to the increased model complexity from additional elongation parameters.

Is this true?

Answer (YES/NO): YES